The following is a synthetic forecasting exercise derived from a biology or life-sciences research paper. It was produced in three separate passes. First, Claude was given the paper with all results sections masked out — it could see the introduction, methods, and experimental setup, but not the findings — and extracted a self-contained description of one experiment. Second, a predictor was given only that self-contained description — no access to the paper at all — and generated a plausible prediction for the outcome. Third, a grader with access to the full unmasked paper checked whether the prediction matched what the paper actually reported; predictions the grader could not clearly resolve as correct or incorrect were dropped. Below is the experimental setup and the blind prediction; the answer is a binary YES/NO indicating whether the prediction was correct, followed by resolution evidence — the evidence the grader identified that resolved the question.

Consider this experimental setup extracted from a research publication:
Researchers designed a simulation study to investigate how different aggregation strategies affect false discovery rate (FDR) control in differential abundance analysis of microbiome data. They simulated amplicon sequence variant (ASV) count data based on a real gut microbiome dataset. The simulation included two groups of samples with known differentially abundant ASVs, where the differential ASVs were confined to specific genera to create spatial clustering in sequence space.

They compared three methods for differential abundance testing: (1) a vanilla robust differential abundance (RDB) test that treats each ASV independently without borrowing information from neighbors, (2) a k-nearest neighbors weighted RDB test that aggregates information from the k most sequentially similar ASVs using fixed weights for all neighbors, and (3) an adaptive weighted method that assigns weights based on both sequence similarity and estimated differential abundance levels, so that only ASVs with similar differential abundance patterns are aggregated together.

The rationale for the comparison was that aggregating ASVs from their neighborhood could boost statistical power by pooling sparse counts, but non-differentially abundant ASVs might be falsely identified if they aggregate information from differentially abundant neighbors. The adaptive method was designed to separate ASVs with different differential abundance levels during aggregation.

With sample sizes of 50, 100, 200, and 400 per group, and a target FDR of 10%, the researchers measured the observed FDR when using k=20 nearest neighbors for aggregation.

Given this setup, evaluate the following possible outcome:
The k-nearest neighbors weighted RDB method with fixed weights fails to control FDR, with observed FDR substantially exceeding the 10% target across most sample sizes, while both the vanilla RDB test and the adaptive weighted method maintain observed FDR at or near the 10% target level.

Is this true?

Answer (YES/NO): YES